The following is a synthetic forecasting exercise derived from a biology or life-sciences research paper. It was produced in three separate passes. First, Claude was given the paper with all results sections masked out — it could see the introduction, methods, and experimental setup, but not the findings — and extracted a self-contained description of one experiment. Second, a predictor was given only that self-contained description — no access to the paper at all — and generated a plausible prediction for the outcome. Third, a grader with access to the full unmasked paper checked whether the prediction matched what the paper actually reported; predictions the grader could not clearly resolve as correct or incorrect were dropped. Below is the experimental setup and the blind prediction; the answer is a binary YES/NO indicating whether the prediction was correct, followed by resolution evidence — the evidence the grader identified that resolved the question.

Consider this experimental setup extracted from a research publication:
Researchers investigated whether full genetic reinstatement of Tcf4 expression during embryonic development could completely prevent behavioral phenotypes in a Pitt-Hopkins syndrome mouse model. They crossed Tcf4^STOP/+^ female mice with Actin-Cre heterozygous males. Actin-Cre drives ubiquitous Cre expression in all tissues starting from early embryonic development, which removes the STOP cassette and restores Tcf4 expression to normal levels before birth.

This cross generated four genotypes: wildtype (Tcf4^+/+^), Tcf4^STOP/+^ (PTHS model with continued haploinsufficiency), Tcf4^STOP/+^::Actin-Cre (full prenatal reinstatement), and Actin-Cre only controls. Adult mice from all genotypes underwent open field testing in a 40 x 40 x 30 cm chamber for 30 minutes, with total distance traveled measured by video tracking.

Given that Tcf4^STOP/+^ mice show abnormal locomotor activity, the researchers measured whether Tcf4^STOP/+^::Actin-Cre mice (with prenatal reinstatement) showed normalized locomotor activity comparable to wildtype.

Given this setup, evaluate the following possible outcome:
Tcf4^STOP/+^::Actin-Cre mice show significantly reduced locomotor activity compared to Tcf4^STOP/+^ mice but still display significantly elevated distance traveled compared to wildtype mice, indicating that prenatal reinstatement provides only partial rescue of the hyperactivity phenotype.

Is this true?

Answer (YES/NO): NO